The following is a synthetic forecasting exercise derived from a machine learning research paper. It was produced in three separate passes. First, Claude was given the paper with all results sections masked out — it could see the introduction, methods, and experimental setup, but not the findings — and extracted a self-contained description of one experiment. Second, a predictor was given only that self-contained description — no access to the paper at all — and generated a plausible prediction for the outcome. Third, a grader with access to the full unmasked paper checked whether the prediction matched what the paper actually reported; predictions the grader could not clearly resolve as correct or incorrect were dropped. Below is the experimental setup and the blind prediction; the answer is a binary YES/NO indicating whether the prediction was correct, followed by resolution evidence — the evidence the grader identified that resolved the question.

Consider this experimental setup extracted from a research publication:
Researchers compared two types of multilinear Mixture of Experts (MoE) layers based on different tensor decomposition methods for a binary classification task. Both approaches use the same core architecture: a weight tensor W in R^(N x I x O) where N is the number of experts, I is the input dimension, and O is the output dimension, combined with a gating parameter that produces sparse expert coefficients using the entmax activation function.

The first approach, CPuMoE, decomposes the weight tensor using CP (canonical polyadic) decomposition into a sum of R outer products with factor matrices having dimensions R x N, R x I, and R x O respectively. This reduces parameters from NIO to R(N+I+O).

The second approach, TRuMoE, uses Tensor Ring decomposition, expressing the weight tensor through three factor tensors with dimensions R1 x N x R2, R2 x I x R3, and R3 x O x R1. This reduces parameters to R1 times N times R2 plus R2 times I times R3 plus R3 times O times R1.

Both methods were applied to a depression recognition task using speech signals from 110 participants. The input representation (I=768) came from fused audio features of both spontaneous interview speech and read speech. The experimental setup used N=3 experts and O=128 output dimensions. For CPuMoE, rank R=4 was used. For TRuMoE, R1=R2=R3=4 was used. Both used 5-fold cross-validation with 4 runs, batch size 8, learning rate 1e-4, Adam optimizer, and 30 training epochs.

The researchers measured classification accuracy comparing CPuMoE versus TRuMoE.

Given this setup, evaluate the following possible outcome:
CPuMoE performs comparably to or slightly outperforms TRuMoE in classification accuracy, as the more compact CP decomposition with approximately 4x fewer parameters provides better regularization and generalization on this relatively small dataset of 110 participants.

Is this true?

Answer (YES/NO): NO